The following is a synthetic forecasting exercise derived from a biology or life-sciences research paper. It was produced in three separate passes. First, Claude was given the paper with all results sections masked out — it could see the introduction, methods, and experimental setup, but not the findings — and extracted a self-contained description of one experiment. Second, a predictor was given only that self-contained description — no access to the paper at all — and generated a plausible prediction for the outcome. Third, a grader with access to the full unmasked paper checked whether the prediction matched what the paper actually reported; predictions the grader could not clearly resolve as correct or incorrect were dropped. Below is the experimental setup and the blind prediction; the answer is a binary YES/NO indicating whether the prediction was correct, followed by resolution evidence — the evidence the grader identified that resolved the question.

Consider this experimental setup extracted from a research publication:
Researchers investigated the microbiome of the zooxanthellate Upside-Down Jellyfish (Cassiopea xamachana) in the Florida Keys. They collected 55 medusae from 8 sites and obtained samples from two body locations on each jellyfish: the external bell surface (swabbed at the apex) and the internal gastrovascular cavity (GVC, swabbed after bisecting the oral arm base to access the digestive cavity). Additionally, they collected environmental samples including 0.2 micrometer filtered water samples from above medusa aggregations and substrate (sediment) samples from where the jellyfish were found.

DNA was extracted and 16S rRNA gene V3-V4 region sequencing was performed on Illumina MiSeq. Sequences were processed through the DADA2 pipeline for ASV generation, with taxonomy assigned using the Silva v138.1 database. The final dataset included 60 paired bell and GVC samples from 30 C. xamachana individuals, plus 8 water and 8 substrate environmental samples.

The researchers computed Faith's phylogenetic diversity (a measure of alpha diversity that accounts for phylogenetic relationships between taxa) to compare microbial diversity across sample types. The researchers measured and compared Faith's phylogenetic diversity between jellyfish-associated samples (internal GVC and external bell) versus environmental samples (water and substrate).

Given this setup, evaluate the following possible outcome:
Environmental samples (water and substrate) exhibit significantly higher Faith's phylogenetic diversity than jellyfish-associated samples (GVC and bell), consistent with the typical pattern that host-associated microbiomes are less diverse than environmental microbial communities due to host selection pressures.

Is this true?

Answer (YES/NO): NO